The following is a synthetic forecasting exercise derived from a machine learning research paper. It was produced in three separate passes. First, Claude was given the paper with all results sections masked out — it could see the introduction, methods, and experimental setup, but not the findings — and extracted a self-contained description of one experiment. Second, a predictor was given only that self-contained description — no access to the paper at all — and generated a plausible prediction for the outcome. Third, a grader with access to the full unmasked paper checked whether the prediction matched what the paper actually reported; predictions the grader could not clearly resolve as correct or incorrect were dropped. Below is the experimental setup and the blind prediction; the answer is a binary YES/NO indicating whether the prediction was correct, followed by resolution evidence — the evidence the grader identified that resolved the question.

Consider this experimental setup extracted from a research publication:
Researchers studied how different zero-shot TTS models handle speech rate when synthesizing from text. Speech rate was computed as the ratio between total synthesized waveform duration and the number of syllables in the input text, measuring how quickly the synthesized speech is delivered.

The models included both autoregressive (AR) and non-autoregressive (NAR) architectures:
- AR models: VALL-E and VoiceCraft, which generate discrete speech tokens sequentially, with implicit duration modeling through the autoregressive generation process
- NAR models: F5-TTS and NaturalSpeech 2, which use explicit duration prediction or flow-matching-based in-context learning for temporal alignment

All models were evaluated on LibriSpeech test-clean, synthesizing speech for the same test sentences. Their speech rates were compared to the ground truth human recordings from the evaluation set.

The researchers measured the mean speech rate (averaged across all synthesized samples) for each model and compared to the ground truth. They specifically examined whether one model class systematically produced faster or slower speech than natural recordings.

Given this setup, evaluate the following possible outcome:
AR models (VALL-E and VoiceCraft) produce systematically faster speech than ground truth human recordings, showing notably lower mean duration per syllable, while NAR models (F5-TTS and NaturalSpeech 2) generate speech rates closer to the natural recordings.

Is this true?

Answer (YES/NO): NO